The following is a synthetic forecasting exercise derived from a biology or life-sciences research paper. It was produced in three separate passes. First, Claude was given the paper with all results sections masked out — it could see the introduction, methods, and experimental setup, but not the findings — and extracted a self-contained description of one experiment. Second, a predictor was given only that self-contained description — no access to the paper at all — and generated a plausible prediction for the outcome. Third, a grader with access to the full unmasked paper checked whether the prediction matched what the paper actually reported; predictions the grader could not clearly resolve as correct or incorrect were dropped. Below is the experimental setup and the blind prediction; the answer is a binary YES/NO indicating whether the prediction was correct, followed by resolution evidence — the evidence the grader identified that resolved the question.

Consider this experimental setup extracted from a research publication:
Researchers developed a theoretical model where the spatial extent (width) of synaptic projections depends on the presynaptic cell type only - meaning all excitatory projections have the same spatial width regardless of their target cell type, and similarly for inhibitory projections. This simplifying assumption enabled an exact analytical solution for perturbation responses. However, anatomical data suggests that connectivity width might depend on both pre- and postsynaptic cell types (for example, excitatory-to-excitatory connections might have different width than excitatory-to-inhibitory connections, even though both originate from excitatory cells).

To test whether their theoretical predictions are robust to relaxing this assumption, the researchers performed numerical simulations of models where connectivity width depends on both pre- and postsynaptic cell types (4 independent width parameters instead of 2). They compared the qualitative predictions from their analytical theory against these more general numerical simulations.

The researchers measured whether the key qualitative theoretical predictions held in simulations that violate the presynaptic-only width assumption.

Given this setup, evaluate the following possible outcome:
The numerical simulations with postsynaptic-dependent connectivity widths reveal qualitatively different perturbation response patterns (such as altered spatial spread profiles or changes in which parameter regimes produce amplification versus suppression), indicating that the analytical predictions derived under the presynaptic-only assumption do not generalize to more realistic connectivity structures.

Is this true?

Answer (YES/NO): NO